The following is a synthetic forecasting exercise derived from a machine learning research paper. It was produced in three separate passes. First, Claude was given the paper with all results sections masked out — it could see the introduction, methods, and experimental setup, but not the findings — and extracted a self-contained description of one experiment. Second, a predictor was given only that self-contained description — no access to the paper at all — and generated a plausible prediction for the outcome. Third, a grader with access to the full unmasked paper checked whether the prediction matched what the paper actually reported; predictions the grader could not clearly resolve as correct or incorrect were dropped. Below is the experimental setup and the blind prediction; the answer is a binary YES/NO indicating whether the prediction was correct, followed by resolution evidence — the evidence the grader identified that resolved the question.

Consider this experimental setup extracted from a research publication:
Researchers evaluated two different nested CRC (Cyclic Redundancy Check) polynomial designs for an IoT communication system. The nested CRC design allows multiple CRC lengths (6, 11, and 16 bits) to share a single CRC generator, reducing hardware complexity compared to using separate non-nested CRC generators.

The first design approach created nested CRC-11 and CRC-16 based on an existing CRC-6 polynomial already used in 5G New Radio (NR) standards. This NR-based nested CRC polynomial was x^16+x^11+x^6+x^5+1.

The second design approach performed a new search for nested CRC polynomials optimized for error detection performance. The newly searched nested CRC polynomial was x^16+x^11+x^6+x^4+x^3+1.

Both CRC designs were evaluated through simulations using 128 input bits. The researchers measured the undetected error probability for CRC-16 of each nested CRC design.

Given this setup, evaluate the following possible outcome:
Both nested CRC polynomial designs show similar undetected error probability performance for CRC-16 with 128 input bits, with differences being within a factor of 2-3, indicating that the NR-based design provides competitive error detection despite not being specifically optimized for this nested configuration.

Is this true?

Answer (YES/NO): YES